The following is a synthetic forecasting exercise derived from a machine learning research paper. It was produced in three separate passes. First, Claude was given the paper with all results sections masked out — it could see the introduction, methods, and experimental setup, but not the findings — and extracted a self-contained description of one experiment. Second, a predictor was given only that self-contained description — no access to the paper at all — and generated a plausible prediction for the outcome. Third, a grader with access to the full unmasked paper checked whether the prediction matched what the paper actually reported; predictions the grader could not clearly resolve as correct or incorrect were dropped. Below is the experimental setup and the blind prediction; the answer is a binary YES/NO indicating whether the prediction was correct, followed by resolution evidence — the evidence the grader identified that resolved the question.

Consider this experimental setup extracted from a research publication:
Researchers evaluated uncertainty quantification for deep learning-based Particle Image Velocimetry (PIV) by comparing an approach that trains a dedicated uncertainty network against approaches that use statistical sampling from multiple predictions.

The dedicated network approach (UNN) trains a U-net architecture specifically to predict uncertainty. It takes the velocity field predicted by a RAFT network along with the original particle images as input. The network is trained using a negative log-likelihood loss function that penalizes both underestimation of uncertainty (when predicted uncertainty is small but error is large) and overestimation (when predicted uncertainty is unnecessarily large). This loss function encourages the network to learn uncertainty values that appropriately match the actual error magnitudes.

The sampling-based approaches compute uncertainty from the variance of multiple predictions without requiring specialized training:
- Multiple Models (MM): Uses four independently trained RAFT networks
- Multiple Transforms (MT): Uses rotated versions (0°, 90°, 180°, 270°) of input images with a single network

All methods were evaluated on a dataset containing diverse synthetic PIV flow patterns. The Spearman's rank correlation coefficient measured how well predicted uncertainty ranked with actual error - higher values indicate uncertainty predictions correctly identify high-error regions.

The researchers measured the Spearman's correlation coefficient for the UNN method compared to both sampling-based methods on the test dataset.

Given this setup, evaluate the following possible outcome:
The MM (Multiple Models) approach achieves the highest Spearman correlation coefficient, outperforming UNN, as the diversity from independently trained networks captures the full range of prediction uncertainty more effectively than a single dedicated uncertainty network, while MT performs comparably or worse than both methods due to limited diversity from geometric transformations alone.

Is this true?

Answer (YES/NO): NO